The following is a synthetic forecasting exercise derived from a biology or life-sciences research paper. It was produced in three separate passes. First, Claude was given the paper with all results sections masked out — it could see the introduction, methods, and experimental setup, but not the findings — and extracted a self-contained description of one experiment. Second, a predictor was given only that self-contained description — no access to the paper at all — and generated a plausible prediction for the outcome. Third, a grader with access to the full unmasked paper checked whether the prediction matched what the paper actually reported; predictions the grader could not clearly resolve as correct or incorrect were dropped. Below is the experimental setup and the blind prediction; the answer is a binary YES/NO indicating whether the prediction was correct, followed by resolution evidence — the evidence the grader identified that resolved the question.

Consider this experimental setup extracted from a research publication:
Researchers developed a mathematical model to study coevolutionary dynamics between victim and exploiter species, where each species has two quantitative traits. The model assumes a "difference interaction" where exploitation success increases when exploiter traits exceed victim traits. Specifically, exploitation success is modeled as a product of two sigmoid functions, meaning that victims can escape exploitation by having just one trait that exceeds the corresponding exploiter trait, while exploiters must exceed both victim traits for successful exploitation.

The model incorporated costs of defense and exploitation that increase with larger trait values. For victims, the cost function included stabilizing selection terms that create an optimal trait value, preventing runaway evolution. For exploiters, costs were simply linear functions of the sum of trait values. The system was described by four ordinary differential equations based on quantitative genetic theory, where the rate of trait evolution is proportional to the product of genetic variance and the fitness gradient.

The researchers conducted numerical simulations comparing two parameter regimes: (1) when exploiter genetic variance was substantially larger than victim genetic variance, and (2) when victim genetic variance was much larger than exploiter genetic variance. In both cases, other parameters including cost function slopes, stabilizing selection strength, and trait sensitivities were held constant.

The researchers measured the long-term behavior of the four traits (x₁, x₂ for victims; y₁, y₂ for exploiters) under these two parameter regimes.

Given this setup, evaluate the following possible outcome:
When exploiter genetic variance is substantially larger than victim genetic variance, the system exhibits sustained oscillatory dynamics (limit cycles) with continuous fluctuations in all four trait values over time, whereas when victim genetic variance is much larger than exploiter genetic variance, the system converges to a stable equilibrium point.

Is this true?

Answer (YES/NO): NO